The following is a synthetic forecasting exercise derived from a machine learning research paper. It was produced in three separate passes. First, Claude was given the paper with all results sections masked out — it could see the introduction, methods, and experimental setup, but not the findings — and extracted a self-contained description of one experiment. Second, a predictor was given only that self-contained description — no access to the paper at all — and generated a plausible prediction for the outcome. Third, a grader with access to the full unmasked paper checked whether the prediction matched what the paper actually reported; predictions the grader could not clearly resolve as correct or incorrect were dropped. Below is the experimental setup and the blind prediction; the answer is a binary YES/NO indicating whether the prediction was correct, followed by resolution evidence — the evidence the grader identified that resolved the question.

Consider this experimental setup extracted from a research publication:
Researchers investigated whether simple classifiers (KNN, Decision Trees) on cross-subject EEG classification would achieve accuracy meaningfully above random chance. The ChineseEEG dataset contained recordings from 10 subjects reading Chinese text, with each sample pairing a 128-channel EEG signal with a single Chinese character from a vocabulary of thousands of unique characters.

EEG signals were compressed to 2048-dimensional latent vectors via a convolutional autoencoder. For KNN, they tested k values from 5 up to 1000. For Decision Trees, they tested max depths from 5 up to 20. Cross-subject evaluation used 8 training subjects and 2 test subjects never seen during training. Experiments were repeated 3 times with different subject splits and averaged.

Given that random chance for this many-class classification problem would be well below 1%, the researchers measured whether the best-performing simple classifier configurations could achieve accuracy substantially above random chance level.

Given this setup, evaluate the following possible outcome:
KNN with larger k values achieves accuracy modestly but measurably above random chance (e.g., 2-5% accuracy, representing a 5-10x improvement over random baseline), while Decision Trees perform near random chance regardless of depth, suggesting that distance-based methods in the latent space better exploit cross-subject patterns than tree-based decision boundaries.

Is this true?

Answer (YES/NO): NO